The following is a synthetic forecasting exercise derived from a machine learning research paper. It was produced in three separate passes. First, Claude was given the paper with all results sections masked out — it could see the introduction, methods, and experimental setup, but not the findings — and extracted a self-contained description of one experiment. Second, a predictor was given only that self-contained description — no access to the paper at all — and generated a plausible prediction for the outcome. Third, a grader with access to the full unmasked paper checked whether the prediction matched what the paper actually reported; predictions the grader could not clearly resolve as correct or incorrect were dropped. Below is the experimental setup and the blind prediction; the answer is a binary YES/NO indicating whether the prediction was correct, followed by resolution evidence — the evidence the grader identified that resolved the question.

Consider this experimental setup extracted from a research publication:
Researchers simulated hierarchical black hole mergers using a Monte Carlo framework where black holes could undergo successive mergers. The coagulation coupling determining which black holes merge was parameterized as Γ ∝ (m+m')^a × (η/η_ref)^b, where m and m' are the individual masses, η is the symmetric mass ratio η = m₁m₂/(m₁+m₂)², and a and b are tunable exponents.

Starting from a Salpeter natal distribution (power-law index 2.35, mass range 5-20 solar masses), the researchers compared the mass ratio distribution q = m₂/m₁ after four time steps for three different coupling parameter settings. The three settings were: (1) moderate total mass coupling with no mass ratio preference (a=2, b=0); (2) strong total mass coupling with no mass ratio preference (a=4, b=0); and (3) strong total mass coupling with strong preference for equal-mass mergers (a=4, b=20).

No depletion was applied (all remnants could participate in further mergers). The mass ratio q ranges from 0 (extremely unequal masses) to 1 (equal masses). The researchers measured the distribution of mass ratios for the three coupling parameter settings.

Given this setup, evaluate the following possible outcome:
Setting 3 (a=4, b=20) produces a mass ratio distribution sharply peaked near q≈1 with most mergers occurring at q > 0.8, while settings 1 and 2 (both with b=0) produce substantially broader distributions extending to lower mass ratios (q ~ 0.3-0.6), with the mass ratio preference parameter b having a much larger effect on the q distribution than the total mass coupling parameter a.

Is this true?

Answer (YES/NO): NO